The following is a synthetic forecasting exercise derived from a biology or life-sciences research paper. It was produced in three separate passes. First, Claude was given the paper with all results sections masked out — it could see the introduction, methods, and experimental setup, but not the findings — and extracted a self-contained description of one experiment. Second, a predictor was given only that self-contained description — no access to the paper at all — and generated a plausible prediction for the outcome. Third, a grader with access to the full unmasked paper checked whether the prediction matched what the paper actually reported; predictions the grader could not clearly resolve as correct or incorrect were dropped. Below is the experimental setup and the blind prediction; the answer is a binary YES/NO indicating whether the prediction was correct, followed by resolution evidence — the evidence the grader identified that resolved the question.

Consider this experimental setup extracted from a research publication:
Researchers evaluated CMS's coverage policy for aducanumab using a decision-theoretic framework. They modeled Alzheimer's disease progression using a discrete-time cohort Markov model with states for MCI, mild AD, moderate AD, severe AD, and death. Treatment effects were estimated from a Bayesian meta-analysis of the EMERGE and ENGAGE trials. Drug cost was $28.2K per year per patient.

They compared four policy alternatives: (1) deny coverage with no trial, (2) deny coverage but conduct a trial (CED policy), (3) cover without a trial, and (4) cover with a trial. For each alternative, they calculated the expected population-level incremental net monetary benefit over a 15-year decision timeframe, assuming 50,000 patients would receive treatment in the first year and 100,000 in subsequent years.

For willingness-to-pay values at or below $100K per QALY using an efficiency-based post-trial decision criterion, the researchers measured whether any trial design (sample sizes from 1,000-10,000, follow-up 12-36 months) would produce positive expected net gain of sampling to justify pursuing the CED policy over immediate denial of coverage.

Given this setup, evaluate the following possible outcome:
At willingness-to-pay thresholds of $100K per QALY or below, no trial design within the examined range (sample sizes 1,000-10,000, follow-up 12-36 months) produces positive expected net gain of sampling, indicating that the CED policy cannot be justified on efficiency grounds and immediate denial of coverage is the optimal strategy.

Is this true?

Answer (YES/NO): YES